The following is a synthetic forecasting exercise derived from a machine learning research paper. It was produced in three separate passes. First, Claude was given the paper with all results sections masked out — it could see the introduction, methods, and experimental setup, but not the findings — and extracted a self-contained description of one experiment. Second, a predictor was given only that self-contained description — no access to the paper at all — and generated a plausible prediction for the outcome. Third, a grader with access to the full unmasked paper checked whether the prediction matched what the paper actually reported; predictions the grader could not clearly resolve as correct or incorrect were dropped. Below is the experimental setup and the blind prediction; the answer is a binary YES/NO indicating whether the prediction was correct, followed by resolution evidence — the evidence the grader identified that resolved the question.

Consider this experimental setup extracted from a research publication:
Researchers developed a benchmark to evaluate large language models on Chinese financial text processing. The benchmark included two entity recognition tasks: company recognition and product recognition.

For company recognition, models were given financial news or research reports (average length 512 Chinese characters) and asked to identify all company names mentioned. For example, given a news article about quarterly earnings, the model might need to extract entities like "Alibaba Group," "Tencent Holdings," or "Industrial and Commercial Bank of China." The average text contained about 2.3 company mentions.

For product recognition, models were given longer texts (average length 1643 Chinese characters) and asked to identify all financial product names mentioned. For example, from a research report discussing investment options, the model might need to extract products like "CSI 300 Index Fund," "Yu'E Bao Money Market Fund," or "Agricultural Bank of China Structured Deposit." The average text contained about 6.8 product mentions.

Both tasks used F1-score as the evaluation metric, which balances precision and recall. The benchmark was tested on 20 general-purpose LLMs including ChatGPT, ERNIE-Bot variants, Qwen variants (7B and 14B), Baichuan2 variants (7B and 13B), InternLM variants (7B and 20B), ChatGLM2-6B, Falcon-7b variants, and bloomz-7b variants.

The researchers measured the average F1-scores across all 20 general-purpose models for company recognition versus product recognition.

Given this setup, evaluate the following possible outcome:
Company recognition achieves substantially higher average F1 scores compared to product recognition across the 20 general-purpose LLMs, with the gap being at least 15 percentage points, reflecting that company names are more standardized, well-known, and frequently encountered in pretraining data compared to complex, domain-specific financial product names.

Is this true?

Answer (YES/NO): YES